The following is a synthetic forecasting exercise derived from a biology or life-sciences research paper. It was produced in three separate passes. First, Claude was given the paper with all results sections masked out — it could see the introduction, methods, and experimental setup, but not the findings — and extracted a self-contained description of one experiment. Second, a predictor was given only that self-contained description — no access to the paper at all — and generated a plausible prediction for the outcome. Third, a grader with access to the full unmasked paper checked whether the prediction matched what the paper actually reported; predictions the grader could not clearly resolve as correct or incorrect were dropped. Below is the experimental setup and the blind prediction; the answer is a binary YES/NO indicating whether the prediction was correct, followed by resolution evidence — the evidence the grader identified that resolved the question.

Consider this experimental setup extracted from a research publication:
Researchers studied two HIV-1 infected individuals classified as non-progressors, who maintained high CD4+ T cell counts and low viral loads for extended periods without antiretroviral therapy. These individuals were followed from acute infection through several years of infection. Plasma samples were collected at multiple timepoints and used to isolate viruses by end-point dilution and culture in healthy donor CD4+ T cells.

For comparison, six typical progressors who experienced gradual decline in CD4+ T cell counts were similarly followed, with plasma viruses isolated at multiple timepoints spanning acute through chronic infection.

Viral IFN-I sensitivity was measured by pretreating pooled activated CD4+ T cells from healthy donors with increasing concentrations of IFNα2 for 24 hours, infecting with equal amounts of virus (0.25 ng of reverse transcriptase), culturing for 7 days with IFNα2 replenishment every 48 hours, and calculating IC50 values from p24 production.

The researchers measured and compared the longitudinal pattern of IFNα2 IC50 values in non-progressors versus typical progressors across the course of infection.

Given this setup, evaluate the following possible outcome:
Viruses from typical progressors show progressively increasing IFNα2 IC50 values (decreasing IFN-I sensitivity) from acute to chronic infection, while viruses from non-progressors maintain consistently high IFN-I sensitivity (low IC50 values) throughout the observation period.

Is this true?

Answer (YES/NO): NO